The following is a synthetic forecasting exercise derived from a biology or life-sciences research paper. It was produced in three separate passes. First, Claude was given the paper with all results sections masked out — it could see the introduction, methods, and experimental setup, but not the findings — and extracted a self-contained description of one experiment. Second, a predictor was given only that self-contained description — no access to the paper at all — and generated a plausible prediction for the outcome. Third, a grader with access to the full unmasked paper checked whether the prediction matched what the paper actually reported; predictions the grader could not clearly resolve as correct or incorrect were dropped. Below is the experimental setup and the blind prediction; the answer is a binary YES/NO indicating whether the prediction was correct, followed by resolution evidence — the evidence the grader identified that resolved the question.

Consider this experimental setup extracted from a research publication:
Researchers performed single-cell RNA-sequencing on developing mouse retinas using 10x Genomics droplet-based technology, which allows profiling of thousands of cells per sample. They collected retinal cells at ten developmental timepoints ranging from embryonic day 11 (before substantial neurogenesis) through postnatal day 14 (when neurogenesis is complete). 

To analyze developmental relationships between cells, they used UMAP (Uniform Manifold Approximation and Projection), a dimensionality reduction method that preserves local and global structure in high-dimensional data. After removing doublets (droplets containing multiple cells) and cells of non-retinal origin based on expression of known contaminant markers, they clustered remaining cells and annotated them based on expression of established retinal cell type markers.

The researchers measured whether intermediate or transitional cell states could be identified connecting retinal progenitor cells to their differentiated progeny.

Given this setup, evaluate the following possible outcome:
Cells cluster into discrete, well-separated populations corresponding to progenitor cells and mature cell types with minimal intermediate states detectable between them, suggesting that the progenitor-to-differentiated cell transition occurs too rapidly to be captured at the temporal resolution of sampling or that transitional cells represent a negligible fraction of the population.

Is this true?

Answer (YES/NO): NO